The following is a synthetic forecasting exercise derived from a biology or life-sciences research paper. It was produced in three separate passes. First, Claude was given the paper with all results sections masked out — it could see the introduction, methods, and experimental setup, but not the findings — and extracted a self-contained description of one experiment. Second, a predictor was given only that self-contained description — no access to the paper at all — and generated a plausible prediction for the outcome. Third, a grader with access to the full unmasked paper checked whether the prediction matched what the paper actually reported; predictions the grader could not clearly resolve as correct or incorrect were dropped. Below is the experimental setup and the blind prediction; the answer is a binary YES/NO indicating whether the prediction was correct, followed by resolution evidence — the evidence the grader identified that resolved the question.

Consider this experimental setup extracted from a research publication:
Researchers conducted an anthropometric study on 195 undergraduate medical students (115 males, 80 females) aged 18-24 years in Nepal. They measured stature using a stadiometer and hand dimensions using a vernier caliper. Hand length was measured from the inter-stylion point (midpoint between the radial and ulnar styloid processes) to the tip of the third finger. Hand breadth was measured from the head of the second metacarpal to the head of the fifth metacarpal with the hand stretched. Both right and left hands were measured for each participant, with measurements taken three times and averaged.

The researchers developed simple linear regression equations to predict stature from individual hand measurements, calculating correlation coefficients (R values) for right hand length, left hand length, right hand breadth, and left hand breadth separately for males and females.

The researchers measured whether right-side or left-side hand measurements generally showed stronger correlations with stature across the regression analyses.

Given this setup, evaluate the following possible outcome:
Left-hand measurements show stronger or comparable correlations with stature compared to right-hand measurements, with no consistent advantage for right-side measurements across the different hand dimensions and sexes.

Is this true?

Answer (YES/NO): YES